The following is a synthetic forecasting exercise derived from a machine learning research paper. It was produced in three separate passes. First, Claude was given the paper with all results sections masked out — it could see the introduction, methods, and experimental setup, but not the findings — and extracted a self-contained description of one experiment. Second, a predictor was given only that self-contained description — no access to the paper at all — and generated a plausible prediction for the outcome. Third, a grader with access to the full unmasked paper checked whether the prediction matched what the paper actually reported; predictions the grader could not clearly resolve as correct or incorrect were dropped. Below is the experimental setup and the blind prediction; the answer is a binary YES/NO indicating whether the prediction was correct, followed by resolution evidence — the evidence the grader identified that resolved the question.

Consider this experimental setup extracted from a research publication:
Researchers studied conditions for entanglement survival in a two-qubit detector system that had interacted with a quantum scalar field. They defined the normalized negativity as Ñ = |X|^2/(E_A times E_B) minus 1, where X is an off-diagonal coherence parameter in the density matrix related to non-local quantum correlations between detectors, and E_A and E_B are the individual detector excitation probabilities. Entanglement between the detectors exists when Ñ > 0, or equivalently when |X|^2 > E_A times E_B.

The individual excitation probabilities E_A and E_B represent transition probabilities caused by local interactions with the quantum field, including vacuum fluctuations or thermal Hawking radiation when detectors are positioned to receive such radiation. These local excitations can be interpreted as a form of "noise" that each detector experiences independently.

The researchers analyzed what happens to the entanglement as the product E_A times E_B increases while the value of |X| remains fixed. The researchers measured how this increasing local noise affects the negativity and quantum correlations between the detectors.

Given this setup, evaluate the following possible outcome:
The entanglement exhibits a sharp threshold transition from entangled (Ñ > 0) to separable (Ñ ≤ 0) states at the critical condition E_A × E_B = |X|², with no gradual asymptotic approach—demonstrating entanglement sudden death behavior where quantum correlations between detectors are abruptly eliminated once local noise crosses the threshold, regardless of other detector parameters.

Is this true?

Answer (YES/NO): YES